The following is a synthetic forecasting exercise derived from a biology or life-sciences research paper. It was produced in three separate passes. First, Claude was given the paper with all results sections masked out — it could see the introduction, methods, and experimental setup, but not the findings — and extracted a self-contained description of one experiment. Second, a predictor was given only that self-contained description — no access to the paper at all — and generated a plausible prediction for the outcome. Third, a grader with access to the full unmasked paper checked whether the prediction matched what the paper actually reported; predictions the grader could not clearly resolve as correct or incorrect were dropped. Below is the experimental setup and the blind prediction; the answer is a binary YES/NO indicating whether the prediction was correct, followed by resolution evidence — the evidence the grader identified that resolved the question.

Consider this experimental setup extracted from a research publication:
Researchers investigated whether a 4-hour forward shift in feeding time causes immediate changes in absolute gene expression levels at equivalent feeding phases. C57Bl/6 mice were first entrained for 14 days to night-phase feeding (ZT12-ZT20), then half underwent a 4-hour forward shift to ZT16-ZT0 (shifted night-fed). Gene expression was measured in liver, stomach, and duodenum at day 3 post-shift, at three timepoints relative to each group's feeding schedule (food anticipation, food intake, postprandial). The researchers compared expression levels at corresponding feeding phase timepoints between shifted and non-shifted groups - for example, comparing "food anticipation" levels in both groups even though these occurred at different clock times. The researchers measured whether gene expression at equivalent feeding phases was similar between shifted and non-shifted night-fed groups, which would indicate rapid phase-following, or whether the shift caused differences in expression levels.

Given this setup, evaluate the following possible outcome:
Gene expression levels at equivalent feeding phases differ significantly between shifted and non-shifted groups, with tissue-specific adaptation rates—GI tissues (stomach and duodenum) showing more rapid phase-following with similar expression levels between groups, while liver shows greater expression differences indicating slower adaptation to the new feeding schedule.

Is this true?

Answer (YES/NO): NO